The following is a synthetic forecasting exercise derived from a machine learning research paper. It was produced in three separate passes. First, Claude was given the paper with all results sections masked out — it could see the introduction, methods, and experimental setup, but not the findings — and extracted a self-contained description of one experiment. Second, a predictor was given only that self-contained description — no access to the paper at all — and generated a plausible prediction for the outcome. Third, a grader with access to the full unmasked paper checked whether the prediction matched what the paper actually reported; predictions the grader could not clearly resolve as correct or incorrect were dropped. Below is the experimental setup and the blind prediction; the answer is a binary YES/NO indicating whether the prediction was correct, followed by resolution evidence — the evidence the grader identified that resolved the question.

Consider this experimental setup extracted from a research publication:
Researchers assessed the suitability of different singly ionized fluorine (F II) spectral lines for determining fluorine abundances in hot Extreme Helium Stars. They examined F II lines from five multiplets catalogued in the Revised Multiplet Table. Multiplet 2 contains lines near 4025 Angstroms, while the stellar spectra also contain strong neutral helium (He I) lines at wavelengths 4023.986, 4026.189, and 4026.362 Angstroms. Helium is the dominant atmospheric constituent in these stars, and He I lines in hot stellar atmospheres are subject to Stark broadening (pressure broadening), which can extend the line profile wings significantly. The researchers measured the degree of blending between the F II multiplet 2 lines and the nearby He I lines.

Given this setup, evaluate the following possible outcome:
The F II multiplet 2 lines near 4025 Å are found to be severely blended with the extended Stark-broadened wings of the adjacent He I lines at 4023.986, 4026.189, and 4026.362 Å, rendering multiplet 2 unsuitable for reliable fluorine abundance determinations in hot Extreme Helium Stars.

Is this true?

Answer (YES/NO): YES